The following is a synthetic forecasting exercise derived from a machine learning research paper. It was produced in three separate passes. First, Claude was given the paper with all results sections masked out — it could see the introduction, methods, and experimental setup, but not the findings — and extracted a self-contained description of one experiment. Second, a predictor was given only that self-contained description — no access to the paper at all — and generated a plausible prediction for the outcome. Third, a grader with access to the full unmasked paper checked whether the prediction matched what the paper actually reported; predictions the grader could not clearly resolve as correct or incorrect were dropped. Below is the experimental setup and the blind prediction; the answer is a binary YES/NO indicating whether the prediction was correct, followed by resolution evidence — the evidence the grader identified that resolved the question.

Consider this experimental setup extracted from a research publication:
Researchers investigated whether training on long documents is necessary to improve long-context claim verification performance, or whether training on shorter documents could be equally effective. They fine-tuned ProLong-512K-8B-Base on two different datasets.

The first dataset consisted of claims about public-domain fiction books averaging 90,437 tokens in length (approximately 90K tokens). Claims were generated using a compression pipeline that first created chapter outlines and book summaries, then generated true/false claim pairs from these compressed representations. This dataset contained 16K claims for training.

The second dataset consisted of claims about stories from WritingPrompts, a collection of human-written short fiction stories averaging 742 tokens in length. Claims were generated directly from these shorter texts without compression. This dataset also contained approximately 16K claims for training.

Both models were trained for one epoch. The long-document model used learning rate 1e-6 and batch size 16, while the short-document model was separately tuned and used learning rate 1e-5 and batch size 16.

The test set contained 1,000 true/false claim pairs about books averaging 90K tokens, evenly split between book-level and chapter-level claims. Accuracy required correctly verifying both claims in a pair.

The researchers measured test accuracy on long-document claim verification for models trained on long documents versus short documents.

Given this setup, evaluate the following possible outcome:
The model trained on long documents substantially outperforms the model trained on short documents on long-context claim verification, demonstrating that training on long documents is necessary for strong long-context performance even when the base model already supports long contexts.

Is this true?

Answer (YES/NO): YES